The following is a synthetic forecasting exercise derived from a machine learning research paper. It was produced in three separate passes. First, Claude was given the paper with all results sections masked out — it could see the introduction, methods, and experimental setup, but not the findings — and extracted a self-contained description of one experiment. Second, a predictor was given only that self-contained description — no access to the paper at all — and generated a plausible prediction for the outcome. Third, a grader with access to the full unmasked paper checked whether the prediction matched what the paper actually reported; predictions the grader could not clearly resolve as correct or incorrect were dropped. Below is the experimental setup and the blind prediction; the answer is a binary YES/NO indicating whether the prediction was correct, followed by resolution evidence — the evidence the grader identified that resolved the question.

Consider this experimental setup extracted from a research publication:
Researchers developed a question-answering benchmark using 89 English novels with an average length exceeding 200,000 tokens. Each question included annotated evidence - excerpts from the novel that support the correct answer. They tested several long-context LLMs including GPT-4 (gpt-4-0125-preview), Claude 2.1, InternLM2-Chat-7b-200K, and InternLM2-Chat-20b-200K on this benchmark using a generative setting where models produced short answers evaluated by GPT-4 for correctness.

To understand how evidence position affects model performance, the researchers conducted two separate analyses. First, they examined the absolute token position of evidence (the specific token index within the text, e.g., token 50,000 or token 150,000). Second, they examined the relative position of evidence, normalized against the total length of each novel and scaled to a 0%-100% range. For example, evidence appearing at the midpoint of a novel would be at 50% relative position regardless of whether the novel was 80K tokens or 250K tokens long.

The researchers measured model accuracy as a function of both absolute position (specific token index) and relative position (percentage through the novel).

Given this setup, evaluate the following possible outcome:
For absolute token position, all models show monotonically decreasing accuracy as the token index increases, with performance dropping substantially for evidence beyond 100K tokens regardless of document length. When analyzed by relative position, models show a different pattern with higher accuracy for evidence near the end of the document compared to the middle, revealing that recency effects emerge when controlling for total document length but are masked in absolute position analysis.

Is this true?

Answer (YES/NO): NO